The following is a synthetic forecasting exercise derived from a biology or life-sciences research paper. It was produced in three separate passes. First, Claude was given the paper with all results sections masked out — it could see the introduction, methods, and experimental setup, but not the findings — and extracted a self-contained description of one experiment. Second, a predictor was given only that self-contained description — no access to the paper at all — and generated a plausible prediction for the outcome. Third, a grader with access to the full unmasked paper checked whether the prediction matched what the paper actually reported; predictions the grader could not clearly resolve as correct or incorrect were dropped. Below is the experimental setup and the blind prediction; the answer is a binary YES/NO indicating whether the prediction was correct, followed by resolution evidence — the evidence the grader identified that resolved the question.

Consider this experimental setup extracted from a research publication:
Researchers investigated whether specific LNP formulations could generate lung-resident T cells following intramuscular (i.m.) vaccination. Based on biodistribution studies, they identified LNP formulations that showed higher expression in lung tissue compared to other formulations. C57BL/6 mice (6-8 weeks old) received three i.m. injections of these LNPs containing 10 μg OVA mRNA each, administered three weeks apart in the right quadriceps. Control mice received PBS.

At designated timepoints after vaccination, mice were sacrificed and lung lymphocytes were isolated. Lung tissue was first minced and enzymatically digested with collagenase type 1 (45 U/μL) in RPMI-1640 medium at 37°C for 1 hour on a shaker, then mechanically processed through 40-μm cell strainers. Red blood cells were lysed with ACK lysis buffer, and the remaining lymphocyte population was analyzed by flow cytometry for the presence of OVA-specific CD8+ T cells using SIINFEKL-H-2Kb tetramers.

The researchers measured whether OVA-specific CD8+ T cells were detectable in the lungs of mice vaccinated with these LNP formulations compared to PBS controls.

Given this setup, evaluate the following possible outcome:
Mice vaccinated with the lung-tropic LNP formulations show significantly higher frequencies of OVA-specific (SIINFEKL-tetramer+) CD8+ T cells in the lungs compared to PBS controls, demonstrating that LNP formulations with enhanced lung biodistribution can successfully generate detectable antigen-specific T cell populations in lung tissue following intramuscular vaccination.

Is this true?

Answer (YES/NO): YES